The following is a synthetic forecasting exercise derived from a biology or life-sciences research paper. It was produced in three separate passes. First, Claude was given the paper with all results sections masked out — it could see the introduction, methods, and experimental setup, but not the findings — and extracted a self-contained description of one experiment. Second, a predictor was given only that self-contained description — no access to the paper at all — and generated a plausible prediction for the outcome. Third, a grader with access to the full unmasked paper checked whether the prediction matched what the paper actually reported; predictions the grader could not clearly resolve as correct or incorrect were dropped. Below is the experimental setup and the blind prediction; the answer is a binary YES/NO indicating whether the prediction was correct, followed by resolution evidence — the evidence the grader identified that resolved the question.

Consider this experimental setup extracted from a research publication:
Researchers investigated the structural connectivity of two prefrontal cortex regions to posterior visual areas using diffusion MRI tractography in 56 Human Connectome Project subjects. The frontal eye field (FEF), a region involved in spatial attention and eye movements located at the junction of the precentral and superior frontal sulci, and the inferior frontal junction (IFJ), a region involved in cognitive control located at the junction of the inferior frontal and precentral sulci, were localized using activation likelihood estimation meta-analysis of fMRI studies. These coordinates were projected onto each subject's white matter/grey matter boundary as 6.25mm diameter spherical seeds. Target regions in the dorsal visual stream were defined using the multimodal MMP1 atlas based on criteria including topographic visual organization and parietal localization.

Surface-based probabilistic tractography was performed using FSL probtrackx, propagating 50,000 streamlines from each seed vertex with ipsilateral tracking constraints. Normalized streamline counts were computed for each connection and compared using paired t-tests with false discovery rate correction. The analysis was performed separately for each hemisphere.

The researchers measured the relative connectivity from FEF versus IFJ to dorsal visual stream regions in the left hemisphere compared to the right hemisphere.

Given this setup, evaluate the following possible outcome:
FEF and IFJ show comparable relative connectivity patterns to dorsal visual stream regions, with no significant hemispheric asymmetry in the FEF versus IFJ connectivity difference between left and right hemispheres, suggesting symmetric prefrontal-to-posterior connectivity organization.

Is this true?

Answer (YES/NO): NO